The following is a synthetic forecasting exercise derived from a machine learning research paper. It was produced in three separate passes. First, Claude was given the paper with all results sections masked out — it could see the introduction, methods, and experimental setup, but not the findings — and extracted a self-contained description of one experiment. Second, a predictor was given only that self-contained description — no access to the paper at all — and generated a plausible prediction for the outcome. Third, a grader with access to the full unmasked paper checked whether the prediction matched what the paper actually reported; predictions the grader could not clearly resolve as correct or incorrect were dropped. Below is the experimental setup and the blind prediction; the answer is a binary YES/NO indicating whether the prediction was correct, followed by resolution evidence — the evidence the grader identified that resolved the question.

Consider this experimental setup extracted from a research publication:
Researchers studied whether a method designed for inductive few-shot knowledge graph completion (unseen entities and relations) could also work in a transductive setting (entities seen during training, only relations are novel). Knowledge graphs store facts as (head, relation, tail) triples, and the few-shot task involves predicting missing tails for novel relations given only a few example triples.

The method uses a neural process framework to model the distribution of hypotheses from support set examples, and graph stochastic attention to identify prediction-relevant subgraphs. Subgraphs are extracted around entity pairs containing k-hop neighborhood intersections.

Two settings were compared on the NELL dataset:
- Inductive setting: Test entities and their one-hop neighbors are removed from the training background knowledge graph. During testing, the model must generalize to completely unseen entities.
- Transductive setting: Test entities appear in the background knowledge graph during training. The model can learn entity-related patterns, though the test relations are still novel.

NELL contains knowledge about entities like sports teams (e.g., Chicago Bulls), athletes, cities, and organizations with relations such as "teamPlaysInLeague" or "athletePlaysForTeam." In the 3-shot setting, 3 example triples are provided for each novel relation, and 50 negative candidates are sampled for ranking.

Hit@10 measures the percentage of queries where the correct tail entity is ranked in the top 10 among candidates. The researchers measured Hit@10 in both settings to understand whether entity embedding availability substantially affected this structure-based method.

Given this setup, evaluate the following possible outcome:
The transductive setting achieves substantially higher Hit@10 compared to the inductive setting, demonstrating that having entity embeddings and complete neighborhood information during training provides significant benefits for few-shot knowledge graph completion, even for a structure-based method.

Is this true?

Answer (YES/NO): NO